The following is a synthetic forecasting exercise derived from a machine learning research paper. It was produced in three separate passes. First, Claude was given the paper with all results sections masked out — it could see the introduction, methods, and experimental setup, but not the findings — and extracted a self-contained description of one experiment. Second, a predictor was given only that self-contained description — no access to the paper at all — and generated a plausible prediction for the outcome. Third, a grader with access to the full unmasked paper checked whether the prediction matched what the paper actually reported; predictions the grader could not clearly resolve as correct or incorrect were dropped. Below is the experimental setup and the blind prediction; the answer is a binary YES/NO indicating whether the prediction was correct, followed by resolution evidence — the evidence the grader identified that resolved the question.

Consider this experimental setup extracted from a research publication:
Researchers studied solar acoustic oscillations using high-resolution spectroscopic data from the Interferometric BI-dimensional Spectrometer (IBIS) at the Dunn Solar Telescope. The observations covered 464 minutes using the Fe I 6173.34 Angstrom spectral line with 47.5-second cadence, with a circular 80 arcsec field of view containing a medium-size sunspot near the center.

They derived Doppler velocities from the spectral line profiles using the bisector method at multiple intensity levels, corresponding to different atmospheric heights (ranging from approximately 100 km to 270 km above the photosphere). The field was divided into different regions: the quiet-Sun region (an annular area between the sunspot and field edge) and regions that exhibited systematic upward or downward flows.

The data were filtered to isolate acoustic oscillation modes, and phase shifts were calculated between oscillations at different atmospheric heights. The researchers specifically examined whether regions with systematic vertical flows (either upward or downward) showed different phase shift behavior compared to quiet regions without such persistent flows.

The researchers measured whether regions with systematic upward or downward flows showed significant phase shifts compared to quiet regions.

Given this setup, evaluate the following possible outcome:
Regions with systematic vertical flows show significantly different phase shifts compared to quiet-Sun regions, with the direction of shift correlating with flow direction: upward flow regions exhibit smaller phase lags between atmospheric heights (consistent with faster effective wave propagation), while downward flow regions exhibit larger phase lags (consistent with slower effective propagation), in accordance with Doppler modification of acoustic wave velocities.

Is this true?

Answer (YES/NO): NO